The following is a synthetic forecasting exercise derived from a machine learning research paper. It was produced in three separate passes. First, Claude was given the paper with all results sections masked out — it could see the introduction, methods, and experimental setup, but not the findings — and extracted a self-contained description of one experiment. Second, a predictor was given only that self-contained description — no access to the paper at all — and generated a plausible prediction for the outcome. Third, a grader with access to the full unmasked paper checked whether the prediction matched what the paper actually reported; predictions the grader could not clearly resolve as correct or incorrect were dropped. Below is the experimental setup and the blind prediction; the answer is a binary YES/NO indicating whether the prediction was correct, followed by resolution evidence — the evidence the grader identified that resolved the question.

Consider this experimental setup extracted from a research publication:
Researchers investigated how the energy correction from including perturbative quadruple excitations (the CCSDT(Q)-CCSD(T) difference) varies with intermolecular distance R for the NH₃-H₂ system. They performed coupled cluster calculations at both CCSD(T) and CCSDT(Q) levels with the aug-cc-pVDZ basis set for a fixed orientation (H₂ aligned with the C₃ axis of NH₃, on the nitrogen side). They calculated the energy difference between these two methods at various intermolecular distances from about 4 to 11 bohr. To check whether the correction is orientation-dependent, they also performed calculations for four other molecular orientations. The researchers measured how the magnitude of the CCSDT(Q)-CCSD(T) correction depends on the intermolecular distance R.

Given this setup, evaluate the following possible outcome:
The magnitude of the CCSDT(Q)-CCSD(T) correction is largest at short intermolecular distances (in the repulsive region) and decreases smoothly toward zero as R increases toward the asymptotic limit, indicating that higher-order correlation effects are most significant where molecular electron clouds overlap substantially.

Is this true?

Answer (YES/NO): YES